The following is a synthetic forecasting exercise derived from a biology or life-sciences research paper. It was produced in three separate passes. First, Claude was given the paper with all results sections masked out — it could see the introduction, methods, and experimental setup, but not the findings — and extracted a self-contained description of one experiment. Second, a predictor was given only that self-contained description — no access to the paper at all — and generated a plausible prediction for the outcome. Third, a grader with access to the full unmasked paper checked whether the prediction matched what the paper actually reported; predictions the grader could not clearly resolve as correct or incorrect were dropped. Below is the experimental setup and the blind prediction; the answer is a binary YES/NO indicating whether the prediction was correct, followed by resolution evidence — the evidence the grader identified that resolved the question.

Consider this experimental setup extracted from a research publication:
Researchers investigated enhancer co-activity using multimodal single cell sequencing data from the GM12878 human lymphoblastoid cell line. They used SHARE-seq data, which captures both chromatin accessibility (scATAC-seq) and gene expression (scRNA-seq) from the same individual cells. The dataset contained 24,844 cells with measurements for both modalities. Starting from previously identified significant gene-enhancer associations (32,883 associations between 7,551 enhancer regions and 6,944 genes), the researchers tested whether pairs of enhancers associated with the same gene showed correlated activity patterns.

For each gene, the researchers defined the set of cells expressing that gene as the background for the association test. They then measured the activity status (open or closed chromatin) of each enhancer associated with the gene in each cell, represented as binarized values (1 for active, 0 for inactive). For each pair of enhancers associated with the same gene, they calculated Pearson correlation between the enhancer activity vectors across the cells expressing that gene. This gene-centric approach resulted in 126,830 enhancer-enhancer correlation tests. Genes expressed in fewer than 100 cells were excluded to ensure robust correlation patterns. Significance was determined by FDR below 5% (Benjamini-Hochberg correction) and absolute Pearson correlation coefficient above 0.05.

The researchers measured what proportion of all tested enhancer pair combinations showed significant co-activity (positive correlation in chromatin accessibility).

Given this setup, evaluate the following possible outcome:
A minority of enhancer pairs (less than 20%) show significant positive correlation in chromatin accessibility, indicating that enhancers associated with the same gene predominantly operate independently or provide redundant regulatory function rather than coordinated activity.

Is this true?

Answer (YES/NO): NO